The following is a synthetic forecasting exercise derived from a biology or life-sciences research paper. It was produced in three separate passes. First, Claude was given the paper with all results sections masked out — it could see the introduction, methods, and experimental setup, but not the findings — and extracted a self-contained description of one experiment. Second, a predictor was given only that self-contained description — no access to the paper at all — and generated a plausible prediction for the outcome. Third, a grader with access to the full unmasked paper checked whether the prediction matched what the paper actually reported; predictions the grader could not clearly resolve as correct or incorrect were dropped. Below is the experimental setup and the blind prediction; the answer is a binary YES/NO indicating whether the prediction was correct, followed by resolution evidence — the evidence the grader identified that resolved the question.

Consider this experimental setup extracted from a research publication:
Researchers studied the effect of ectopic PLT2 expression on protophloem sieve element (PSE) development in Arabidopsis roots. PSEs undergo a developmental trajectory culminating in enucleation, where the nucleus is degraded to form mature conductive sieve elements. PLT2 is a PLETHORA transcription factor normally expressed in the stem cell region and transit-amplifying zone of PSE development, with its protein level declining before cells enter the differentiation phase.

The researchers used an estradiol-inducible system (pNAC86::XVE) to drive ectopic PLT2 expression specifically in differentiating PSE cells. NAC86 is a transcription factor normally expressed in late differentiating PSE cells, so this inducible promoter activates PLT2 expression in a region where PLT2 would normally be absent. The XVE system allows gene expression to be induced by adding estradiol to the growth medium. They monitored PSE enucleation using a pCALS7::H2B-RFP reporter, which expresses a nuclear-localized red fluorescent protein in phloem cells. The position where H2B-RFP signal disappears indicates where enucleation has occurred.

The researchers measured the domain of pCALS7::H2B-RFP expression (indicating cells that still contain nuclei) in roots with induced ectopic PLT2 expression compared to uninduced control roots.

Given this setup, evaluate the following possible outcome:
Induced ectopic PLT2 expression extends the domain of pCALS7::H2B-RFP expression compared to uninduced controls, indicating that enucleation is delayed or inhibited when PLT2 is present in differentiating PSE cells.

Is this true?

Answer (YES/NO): YES